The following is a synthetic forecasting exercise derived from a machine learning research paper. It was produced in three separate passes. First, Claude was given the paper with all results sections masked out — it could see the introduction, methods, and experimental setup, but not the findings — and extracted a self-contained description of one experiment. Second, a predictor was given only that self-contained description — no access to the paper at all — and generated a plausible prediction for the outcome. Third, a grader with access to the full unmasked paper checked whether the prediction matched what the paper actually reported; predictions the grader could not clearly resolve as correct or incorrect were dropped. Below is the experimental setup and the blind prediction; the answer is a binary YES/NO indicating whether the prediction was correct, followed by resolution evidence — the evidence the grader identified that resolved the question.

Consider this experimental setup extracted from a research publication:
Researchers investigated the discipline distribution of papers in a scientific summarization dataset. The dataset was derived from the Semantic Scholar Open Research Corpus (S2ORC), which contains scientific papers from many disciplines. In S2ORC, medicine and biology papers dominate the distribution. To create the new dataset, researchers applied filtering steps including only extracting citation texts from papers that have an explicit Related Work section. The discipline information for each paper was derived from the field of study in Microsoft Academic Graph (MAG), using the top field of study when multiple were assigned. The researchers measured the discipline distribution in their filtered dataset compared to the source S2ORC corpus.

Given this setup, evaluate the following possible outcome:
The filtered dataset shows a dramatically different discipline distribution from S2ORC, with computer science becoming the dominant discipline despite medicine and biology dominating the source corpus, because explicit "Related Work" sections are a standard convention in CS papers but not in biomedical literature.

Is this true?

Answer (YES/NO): YES